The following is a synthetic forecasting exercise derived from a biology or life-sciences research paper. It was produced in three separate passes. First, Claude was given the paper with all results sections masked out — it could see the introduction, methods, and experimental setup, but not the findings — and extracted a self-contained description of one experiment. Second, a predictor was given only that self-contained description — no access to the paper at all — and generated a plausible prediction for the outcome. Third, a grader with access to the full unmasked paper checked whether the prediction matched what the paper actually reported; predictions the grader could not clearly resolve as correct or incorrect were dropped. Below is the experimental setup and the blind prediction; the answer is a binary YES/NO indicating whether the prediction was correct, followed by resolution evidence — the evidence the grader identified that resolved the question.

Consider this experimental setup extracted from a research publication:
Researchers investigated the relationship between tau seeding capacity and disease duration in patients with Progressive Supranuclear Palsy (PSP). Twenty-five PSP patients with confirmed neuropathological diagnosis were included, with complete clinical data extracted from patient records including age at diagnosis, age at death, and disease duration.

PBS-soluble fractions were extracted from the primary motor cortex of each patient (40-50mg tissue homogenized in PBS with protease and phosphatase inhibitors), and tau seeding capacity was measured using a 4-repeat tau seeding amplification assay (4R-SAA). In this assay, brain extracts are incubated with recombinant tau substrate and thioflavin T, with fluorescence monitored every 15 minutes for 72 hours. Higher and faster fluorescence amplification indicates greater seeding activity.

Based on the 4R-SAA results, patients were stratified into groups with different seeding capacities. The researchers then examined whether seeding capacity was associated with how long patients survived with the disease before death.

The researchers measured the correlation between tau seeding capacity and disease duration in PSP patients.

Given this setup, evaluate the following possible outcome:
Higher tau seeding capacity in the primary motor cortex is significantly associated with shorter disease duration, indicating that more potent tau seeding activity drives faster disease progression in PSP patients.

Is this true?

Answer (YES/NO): YES